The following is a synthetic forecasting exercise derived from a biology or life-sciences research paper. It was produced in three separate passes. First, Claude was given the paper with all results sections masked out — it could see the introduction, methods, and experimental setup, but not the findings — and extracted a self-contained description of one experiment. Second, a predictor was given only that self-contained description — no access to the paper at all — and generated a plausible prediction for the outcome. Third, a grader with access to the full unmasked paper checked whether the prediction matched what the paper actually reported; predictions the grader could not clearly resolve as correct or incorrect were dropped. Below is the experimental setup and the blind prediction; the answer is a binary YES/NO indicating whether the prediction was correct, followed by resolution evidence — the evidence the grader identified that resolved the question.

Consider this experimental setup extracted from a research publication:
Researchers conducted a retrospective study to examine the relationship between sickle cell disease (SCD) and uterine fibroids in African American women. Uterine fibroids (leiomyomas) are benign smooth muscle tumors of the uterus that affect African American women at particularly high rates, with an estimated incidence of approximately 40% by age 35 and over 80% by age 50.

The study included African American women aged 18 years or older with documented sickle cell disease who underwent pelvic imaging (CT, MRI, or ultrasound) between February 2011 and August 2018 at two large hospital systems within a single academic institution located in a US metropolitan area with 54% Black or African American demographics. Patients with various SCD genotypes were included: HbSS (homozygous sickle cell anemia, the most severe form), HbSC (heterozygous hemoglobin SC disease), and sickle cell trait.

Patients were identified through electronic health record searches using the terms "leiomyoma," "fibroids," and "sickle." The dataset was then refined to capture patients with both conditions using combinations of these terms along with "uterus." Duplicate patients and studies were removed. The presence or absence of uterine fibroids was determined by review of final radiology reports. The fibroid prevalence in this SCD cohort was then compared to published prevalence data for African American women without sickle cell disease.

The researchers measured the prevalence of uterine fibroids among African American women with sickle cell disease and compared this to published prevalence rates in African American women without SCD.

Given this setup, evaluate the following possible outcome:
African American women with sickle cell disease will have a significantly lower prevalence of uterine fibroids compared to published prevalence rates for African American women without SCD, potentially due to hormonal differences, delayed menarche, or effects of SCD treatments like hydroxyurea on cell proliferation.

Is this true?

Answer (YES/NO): YES